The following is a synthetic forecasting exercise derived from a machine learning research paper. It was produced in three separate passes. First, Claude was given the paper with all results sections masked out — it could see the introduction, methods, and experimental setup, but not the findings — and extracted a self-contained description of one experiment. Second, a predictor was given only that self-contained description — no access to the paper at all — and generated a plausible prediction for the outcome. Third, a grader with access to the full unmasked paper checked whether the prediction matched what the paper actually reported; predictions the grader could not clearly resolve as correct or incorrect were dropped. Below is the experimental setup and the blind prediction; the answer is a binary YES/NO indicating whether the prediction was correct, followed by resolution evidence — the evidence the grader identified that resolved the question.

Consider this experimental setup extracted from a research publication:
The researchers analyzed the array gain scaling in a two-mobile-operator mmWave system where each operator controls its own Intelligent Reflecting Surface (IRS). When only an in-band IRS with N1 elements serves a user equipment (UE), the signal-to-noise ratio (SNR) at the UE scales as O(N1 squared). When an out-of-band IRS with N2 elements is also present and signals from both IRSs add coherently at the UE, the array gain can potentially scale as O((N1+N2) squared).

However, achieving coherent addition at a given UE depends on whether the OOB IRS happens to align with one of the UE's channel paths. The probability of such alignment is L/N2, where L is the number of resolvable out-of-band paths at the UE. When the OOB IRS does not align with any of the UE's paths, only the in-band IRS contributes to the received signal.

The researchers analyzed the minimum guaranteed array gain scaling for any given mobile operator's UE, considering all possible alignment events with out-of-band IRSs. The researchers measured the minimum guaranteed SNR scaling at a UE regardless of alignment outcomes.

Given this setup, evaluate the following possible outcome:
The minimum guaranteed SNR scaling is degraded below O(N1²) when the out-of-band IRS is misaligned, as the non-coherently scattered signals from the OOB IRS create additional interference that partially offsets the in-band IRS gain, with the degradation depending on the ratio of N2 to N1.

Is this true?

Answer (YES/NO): NO